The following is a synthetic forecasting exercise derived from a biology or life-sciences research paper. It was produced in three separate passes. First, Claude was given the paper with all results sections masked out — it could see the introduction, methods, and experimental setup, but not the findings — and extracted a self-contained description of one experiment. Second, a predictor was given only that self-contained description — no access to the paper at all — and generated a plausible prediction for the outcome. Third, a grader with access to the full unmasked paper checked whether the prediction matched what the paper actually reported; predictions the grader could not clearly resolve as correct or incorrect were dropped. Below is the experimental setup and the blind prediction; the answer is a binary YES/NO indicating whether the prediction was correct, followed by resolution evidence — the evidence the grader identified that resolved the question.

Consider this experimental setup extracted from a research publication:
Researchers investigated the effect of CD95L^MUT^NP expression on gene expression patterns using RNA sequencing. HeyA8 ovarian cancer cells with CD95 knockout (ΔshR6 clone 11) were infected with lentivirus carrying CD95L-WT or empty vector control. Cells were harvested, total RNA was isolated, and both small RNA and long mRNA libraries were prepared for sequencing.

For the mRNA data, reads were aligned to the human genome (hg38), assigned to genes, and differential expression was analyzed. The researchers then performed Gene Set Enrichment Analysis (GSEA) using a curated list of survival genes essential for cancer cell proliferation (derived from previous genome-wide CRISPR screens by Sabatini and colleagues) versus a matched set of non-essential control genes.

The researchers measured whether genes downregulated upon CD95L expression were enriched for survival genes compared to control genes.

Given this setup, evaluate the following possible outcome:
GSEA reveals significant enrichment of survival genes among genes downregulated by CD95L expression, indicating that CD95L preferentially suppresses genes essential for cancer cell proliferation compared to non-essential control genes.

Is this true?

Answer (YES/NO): YES